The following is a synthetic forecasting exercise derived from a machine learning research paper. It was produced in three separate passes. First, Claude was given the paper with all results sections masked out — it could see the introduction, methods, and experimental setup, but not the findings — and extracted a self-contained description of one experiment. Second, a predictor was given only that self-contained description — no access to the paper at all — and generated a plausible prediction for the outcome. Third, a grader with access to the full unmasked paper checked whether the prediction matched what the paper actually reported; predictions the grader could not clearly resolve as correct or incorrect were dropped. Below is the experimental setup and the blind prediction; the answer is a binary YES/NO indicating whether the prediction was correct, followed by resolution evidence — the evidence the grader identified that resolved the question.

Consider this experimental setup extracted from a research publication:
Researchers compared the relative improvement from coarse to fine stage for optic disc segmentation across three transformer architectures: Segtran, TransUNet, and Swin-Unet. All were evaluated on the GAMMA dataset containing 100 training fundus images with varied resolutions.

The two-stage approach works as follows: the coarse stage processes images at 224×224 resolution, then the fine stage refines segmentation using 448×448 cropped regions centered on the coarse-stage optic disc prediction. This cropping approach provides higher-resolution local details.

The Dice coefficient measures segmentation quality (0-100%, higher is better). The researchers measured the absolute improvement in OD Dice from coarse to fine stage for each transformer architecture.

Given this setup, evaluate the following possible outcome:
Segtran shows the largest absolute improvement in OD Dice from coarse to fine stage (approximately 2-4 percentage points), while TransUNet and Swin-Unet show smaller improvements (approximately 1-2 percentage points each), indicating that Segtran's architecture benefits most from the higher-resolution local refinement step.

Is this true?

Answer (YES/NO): NO